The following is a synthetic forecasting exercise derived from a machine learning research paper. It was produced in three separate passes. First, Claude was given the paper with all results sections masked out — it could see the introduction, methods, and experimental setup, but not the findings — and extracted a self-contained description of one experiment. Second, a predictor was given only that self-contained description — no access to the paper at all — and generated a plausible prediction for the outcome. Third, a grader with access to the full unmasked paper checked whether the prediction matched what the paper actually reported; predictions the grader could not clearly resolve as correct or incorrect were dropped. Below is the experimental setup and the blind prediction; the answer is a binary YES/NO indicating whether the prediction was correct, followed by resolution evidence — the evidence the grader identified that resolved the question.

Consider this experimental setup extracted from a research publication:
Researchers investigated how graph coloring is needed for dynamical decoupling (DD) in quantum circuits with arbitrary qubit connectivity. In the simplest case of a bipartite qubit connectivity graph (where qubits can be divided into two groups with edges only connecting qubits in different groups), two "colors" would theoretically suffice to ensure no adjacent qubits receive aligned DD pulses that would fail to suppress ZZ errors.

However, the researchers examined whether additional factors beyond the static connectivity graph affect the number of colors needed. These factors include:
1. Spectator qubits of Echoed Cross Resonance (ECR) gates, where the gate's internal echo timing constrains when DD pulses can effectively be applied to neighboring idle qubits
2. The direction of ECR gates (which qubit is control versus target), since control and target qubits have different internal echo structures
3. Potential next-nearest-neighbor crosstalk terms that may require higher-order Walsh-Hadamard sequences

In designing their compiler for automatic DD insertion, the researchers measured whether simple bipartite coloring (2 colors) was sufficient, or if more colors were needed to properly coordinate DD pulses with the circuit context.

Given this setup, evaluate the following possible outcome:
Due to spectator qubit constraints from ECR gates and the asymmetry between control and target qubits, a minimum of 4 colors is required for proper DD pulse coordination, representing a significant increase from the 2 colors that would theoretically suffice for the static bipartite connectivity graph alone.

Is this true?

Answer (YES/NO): NO